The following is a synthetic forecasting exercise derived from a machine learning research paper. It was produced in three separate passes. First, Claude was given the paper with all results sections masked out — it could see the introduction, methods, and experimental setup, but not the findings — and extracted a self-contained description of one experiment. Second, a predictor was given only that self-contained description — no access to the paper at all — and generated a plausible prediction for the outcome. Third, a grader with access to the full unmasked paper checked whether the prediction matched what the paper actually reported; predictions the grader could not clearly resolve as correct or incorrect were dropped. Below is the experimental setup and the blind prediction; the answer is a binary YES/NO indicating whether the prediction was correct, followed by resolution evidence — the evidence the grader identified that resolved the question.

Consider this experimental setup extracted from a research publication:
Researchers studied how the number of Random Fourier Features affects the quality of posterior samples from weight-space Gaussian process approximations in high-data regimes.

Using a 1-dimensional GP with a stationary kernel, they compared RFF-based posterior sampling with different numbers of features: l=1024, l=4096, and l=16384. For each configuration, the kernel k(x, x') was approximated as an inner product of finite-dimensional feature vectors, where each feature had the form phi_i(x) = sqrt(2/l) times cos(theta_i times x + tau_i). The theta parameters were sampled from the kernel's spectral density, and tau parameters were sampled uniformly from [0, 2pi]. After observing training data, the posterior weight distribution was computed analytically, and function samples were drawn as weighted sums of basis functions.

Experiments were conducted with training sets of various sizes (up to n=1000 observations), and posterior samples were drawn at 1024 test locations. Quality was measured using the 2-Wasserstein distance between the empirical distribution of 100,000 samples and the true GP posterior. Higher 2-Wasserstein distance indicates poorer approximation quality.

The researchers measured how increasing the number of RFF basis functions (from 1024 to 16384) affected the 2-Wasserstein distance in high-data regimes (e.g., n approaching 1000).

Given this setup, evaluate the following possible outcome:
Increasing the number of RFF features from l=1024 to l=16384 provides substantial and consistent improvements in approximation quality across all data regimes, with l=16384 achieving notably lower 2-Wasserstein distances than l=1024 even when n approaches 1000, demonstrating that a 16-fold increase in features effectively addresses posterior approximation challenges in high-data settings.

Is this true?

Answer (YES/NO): NO